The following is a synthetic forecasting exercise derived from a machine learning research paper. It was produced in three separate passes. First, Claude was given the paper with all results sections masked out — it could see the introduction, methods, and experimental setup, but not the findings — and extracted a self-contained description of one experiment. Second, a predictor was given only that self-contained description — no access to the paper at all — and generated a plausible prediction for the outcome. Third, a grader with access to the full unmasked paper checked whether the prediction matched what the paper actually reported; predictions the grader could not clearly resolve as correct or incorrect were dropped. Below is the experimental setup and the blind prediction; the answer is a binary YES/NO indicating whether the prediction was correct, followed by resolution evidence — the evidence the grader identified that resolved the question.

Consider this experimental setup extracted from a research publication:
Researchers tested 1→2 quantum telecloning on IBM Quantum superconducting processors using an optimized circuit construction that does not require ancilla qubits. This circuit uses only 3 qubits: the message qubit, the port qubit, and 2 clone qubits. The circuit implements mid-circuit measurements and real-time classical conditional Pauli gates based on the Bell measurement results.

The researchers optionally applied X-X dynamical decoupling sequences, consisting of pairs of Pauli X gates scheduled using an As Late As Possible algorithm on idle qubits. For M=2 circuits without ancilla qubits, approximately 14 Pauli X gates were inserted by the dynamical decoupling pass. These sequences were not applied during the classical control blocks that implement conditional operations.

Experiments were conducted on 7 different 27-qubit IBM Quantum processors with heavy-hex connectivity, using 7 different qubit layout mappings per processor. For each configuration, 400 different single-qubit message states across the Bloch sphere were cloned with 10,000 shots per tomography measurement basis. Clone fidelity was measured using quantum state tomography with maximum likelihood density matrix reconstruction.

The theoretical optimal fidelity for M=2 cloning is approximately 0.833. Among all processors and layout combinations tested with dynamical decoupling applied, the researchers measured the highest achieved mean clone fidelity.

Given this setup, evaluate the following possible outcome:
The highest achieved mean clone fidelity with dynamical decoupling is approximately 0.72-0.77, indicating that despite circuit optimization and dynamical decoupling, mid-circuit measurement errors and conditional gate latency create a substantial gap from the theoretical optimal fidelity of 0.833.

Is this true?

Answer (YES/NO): NO